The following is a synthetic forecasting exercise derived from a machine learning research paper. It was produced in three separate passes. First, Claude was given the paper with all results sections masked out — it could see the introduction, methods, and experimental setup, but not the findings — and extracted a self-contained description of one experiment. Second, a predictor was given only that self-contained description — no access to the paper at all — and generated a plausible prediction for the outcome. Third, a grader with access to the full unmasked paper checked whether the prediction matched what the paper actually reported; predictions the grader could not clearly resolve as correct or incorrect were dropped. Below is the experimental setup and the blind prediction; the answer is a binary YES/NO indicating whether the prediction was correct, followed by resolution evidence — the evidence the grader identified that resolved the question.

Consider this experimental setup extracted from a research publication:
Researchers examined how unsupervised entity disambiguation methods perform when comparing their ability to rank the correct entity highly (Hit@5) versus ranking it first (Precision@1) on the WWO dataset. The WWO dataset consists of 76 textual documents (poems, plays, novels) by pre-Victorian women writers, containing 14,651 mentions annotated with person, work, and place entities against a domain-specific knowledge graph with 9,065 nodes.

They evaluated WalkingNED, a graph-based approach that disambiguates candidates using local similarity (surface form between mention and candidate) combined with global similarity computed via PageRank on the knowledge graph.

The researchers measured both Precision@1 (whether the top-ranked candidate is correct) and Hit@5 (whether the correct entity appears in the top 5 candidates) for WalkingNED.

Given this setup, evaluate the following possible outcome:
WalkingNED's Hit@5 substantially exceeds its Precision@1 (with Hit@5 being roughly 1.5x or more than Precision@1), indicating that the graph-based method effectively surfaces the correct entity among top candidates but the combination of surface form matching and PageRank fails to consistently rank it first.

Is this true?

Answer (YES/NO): YES